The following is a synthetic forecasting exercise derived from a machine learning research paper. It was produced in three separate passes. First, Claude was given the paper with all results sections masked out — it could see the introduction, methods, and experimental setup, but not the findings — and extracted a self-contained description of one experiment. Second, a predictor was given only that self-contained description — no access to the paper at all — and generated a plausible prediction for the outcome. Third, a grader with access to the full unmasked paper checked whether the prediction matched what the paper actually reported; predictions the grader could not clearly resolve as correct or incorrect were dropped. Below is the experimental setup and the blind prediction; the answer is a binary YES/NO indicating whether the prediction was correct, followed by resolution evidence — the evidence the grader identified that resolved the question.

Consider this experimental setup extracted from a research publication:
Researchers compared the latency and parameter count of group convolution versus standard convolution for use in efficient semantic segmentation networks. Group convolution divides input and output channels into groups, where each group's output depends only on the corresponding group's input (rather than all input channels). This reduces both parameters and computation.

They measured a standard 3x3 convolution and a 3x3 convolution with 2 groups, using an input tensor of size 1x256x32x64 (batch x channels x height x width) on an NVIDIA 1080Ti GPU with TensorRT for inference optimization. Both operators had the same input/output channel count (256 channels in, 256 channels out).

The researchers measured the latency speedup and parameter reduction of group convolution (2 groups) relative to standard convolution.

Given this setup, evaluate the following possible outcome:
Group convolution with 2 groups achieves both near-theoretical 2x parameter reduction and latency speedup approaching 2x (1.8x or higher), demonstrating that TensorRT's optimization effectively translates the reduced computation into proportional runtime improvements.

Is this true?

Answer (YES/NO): NO